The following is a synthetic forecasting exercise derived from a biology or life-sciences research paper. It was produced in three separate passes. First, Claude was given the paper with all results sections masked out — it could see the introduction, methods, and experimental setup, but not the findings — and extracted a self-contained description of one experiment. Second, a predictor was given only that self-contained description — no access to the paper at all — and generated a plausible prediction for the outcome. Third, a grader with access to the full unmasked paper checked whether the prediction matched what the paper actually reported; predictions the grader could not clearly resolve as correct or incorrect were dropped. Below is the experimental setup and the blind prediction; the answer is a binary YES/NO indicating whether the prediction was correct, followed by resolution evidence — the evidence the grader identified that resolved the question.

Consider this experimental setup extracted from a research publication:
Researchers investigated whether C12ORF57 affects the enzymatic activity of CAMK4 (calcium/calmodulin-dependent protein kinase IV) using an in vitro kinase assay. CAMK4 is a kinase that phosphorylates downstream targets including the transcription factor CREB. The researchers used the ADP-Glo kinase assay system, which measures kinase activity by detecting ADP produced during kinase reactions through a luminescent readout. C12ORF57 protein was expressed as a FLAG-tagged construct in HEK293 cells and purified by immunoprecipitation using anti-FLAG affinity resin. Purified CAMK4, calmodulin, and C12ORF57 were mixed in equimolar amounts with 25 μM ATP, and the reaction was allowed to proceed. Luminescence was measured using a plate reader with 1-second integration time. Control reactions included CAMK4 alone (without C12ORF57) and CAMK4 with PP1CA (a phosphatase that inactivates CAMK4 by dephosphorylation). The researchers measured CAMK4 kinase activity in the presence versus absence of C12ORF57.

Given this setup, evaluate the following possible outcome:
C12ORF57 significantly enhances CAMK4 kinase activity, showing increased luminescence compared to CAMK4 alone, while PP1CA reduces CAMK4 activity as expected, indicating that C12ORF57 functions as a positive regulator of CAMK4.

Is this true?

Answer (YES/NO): NO